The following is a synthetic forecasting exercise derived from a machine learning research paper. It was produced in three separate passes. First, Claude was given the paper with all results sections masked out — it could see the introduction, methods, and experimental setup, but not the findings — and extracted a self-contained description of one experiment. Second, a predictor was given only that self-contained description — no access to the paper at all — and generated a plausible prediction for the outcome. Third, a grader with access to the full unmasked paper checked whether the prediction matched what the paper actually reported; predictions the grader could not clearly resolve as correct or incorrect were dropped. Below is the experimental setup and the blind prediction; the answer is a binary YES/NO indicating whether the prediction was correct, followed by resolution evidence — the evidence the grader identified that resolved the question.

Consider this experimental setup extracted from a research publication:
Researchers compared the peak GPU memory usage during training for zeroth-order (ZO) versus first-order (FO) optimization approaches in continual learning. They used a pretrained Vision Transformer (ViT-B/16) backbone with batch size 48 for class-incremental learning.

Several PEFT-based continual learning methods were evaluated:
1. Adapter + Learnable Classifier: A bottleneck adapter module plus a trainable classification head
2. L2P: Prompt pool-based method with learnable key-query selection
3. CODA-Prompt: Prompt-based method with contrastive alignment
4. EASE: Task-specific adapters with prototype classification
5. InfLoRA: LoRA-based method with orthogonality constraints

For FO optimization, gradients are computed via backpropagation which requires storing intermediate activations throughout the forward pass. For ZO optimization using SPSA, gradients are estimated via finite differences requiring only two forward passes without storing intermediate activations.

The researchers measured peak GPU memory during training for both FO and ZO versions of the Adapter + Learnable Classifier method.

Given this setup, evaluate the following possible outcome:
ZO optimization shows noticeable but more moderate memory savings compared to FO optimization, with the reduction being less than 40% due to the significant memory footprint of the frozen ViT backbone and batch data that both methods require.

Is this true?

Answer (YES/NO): NO